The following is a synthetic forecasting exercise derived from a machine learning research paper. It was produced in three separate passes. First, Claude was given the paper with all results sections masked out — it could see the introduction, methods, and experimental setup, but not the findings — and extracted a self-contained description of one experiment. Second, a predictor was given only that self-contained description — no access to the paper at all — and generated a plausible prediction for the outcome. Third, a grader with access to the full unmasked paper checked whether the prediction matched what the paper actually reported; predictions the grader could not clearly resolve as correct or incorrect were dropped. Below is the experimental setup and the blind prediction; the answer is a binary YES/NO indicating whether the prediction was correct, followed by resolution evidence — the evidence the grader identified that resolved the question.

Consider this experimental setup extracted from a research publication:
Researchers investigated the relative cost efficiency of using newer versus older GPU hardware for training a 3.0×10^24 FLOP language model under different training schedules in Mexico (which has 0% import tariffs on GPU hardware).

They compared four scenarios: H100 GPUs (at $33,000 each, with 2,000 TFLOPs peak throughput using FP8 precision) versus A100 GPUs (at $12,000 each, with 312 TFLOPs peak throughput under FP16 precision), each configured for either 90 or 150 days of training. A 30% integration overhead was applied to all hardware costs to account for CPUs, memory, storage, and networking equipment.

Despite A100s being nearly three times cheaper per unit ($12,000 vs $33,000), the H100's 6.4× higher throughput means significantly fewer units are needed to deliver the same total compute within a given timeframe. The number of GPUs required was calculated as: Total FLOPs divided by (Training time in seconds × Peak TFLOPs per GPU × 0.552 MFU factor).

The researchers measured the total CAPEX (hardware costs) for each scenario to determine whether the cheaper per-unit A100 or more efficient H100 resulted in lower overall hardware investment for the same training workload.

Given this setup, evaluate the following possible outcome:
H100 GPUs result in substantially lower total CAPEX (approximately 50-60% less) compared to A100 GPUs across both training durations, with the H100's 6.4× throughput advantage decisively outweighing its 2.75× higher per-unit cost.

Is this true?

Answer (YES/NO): YES